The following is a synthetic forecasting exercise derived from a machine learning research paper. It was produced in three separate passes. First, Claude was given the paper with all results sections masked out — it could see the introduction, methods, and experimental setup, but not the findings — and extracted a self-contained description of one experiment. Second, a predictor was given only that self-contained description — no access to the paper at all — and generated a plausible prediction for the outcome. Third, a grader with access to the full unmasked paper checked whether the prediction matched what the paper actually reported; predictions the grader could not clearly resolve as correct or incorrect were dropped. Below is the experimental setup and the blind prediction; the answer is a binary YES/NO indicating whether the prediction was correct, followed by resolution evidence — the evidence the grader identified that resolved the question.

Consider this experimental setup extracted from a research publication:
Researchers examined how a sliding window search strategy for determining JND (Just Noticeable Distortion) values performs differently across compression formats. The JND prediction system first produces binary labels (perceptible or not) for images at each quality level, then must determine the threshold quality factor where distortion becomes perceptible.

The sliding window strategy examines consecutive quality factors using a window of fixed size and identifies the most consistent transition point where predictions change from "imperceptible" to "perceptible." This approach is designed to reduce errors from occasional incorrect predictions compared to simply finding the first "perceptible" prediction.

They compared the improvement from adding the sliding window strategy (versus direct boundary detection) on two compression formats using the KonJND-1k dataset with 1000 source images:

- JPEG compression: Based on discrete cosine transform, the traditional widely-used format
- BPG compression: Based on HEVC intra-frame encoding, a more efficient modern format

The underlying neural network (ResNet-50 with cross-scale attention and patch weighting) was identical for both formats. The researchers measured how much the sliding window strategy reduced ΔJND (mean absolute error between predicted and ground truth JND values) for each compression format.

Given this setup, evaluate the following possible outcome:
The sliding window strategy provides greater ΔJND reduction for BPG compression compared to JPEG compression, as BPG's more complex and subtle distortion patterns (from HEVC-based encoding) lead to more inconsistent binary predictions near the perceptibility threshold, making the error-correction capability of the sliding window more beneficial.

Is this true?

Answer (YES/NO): NO